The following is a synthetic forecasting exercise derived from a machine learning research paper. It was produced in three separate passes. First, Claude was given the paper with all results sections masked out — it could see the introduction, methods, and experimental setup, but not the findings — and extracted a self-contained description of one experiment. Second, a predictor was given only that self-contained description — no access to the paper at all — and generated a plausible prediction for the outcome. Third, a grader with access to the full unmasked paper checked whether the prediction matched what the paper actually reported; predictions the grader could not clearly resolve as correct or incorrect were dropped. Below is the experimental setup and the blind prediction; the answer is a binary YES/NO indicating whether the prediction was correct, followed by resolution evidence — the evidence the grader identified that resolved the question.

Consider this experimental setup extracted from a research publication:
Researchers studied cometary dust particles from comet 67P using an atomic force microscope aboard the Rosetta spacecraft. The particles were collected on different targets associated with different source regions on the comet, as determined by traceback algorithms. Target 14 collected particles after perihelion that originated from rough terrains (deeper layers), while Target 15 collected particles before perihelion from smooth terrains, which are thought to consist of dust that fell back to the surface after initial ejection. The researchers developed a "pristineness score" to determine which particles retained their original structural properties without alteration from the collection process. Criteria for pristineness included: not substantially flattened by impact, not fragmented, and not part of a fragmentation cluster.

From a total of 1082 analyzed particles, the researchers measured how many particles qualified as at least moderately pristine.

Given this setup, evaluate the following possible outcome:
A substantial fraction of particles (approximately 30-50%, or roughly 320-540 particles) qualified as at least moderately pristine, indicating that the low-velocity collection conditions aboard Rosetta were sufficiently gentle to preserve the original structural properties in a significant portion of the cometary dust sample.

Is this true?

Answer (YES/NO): NO